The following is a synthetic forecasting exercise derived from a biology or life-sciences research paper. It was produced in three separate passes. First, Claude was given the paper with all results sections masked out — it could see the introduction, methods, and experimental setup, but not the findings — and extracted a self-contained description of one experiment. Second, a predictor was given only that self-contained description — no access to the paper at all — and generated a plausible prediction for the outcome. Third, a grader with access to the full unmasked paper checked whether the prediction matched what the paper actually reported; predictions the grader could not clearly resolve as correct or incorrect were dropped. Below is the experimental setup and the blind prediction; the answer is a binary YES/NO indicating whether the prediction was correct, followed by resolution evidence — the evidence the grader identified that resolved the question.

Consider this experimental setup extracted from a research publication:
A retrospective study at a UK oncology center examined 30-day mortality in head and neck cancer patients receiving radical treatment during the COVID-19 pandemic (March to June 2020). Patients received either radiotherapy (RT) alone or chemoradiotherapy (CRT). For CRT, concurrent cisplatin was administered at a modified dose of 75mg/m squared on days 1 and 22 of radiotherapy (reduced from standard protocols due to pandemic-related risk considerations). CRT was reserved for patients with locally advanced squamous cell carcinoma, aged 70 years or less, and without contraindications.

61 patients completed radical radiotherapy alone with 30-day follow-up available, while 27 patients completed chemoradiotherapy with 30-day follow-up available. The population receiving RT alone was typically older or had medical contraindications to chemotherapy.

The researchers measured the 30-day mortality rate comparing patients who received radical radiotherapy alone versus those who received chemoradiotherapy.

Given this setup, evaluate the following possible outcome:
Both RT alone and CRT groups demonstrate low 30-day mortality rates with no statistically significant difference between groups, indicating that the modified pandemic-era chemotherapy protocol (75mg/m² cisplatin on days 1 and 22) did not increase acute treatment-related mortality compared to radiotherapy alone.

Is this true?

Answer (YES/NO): NO